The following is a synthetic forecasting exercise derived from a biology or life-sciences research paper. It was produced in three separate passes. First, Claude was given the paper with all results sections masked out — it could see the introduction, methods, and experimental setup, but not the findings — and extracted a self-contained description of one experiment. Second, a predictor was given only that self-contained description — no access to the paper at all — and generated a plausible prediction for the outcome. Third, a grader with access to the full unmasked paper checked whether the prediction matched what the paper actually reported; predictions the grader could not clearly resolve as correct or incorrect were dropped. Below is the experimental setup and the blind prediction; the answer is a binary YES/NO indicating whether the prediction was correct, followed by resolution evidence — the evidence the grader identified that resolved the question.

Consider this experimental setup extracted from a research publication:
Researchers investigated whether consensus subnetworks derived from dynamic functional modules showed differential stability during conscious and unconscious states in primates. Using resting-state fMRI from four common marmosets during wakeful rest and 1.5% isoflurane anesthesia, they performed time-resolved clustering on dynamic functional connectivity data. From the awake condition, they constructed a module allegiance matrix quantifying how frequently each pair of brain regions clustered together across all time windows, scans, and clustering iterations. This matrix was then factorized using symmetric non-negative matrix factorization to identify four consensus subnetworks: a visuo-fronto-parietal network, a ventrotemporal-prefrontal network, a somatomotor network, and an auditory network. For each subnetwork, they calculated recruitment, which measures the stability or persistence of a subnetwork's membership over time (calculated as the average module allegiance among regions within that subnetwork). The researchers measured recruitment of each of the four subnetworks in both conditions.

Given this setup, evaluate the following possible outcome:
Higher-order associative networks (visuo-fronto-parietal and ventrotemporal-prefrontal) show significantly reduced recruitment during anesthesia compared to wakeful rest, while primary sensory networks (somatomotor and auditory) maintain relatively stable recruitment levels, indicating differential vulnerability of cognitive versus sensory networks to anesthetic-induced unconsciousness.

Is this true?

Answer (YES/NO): NO